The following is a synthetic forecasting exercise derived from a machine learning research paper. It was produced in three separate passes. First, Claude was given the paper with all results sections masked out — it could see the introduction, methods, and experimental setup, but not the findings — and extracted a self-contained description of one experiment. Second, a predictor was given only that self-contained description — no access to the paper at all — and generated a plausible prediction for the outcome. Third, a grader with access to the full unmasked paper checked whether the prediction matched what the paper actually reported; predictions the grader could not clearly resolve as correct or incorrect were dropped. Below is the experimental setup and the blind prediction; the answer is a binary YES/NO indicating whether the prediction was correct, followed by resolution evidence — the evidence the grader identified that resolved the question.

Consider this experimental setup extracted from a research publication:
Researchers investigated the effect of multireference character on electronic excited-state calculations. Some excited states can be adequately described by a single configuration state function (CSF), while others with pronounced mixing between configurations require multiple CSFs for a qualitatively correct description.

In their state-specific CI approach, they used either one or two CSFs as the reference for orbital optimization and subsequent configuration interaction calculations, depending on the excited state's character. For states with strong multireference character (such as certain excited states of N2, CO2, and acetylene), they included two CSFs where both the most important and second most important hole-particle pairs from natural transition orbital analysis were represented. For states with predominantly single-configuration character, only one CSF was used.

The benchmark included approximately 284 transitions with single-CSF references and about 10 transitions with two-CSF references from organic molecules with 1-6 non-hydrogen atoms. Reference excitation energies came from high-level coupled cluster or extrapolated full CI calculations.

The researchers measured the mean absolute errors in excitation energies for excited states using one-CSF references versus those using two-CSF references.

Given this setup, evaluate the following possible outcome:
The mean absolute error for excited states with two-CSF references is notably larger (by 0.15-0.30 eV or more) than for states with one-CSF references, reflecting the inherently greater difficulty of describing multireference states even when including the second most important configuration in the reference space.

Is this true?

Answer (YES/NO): NO